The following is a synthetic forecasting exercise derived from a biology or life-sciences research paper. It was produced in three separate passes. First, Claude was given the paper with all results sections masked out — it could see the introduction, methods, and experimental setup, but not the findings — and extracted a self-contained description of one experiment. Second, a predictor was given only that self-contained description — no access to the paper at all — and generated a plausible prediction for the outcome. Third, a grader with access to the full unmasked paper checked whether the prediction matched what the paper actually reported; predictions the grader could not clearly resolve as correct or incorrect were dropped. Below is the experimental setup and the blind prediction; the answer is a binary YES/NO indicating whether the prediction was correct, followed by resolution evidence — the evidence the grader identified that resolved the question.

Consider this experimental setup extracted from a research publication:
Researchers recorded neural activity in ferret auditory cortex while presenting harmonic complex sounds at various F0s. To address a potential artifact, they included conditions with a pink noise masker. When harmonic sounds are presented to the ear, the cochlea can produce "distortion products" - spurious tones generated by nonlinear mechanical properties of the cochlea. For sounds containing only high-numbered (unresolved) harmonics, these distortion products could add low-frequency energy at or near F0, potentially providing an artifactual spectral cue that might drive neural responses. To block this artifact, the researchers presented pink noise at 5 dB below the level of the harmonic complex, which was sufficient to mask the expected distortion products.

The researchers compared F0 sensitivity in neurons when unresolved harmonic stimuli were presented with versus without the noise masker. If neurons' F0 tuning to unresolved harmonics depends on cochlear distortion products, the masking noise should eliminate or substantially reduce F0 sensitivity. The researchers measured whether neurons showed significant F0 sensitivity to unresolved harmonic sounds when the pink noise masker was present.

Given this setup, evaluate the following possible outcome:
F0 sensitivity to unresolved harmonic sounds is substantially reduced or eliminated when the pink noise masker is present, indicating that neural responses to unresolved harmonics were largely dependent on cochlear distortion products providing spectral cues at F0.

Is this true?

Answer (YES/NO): NO